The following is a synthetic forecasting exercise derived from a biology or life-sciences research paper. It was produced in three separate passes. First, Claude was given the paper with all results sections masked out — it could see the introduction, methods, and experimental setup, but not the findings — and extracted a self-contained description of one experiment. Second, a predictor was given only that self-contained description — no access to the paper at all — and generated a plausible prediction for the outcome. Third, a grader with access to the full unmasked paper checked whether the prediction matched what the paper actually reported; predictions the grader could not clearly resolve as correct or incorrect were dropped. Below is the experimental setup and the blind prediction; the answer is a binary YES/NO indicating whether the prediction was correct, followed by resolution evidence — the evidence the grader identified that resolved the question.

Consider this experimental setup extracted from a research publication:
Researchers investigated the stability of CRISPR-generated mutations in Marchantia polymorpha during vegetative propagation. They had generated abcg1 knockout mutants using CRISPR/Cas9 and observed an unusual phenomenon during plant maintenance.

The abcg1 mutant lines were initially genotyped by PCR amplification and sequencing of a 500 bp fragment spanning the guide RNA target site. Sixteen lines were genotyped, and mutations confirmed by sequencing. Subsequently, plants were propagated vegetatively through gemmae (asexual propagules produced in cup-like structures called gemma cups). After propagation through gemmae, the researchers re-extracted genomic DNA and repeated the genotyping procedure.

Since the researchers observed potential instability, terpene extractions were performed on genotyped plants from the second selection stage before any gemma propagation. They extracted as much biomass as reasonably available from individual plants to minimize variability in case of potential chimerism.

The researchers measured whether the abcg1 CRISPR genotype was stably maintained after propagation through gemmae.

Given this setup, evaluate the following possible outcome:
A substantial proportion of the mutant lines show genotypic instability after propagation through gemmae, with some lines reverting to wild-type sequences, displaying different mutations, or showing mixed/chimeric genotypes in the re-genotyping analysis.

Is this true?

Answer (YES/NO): YES